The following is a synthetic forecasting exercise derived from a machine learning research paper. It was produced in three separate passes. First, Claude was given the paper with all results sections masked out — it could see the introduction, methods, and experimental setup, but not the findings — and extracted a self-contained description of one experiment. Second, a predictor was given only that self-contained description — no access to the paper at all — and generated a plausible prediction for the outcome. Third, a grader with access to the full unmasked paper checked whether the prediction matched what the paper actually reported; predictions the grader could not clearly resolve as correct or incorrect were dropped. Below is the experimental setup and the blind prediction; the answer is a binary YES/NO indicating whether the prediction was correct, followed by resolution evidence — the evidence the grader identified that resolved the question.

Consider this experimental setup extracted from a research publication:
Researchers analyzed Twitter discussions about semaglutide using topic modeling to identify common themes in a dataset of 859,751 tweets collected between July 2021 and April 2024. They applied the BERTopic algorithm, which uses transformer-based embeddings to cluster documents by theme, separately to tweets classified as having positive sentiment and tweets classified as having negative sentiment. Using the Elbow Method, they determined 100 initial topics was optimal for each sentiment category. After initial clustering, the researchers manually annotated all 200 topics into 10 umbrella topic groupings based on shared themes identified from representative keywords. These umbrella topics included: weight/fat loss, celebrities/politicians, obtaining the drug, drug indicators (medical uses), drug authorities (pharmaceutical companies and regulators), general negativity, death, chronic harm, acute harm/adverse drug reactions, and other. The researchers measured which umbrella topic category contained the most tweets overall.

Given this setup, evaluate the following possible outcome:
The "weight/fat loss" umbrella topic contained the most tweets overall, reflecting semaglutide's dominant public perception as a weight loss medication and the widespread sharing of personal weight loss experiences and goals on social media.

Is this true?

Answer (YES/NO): YES